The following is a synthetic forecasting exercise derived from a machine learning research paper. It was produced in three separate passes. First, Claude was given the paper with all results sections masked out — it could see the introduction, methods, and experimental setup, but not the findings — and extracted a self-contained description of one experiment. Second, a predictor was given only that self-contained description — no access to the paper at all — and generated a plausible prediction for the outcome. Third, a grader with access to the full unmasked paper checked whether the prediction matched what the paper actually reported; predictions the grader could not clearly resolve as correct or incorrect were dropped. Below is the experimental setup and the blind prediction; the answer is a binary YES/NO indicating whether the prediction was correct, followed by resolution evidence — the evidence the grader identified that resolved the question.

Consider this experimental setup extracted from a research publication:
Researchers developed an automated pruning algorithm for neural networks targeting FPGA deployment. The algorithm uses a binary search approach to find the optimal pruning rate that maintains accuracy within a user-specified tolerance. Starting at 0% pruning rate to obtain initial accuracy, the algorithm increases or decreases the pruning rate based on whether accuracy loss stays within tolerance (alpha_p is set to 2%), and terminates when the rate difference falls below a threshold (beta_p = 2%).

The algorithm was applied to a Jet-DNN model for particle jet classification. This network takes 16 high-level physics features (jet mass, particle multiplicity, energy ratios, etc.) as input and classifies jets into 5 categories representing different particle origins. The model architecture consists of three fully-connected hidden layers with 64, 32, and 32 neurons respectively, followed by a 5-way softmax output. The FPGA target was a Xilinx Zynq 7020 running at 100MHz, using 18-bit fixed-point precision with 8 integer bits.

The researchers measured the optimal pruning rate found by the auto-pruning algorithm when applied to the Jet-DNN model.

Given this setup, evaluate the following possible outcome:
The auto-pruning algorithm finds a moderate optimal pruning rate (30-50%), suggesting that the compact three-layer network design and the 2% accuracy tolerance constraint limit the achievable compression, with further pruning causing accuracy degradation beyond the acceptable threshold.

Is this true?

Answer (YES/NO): NO